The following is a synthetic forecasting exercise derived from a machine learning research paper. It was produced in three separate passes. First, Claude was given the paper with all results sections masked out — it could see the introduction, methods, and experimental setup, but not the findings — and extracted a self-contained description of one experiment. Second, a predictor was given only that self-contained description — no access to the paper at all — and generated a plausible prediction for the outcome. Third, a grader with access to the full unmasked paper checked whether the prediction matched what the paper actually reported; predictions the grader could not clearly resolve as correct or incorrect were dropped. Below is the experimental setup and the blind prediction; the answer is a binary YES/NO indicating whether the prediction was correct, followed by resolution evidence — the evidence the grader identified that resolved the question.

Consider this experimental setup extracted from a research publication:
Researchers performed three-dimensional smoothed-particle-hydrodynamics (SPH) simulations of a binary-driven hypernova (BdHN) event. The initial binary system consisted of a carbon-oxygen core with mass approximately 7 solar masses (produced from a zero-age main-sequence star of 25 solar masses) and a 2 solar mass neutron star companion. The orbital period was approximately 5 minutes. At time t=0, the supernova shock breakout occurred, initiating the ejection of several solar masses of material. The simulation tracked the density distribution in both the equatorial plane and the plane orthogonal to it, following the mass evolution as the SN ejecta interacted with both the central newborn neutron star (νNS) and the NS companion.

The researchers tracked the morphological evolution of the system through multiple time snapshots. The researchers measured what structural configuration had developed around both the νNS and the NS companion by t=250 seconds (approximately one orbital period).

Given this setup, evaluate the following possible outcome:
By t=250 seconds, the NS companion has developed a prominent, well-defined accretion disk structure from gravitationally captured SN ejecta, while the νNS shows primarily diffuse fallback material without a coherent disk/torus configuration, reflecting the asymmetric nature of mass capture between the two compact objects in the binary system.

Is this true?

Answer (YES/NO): NO